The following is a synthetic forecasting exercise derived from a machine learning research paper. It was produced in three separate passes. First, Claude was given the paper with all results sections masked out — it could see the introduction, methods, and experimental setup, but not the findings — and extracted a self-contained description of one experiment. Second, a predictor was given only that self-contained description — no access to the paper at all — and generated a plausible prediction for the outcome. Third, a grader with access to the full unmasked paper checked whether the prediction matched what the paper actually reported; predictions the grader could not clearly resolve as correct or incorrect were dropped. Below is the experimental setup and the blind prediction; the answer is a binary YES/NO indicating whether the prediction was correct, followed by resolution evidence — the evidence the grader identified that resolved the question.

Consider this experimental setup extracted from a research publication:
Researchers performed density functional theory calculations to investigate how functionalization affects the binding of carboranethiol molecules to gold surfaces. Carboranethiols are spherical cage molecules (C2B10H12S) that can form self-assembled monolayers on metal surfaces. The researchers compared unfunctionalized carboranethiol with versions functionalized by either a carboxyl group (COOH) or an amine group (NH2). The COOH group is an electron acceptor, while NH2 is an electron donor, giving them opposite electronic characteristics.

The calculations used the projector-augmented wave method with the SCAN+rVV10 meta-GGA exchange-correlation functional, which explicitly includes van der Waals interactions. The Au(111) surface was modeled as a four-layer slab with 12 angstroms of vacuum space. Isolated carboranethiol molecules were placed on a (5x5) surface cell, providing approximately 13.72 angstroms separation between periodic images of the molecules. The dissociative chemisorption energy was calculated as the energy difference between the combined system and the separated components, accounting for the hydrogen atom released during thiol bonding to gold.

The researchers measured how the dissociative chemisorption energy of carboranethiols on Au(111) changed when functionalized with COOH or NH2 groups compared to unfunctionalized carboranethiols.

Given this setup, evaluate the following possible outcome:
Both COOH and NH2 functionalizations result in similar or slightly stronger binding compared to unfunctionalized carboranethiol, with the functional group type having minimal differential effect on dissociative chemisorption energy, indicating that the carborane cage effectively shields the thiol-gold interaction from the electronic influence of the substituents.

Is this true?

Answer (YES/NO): NO